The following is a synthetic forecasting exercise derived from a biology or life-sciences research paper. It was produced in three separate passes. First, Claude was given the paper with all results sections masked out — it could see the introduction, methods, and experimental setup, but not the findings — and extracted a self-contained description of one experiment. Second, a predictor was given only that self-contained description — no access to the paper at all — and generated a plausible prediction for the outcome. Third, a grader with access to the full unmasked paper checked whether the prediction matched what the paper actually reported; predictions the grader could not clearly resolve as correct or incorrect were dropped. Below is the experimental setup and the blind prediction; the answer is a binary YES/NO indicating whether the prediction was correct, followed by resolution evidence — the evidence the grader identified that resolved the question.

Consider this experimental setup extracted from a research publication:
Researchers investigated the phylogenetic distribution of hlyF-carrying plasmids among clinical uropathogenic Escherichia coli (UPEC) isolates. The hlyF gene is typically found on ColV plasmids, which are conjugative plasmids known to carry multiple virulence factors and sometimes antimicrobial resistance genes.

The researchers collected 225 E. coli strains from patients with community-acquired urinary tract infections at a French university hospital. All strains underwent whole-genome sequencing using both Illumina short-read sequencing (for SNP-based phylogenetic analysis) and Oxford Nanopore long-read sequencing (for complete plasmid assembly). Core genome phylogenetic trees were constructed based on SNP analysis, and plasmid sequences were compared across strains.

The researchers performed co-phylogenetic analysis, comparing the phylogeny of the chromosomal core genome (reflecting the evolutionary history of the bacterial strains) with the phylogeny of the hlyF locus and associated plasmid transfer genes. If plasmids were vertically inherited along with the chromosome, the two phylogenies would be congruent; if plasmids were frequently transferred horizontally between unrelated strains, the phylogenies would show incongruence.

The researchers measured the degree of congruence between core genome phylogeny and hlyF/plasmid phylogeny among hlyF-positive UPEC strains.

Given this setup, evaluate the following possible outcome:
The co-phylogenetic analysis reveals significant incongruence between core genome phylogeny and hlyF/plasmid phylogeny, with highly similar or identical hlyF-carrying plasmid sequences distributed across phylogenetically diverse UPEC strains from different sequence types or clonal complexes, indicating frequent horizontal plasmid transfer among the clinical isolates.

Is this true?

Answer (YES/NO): YES